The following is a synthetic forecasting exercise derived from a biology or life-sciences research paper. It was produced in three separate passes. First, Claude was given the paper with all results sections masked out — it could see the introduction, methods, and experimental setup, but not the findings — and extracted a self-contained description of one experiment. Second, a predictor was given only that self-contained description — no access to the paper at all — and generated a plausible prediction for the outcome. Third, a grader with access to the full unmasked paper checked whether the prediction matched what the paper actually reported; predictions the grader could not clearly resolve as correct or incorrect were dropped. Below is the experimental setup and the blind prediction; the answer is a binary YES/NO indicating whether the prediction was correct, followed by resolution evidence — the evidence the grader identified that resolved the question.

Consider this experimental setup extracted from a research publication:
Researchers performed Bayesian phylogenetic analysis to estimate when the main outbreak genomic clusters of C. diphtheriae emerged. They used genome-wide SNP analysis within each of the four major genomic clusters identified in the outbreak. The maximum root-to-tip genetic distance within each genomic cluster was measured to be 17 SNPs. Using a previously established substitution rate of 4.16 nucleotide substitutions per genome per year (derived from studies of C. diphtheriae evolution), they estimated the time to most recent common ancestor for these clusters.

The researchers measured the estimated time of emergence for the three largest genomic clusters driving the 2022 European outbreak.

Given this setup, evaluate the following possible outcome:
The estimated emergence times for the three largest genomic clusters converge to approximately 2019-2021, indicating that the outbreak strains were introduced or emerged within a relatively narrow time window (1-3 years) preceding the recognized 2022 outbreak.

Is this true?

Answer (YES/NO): NO